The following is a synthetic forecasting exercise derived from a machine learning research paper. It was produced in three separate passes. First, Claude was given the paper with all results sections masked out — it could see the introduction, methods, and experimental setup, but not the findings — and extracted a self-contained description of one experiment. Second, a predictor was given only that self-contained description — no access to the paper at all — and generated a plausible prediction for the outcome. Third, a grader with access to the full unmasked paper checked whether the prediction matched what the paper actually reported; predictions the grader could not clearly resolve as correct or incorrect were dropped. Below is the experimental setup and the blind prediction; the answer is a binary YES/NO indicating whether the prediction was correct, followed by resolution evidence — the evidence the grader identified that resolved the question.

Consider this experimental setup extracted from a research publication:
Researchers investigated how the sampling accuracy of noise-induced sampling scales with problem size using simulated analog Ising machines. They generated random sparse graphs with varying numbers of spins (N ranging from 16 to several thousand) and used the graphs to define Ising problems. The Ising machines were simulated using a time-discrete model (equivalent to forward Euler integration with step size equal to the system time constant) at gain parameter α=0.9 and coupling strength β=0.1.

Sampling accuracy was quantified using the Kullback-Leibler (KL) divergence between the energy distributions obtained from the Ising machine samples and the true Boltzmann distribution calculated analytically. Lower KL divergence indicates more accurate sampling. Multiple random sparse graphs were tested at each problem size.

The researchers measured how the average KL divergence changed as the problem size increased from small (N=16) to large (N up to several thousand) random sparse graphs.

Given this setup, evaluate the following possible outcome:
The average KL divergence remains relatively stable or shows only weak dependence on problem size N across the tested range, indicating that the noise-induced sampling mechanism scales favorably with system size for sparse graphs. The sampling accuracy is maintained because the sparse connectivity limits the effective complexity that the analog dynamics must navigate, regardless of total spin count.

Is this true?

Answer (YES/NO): NO